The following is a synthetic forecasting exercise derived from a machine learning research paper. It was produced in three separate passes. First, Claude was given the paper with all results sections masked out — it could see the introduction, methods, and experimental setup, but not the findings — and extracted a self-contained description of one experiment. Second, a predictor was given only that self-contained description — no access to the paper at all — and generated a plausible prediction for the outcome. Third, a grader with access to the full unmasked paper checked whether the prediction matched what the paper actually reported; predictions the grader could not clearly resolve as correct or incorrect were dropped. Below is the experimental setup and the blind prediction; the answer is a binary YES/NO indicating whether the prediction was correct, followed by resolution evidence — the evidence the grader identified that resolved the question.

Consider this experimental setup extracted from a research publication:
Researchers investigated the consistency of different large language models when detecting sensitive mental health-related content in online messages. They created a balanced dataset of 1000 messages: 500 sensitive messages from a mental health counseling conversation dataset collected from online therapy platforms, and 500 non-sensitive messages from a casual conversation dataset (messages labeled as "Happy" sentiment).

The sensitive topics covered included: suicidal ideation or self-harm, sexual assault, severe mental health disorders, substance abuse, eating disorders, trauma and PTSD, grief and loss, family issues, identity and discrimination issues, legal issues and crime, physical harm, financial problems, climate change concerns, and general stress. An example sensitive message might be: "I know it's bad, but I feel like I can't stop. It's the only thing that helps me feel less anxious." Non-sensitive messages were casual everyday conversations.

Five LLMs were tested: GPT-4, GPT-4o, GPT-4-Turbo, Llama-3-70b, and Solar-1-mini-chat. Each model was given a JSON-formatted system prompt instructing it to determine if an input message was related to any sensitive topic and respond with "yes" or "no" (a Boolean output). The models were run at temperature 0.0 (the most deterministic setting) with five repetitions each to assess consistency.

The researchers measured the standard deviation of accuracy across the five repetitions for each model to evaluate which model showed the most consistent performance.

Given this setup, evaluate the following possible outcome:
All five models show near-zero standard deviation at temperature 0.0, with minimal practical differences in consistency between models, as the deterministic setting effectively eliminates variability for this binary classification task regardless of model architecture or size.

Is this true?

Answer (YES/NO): NO